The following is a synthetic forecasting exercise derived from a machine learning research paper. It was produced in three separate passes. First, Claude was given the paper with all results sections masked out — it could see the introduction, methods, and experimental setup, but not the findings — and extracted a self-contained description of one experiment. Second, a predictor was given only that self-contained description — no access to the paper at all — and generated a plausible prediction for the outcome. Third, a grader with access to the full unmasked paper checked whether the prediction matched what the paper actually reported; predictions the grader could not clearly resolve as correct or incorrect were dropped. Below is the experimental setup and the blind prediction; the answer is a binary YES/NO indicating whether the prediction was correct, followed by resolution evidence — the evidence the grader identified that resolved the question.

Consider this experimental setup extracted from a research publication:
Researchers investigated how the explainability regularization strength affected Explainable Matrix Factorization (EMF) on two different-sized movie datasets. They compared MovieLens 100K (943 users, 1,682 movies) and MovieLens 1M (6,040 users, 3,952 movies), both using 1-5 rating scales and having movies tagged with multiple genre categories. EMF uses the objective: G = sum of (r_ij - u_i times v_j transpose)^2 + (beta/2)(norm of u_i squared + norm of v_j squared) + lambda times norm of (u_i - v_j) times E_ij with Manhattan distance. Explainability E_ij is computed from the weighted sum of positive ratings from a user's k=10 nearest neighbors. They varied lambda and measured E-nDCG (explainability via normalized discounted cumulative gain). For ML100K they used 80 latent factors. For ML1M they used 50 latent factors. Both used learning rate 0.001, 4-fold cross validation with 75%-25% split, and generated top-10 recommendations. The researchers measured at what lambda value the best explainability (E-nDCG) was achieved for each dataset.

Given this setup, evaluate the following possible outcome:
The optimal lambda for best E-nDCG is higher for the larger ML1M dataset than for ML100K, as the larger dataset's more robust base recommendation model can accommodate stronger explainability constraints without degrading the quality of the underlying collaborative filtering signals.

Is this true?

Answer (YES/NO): NO